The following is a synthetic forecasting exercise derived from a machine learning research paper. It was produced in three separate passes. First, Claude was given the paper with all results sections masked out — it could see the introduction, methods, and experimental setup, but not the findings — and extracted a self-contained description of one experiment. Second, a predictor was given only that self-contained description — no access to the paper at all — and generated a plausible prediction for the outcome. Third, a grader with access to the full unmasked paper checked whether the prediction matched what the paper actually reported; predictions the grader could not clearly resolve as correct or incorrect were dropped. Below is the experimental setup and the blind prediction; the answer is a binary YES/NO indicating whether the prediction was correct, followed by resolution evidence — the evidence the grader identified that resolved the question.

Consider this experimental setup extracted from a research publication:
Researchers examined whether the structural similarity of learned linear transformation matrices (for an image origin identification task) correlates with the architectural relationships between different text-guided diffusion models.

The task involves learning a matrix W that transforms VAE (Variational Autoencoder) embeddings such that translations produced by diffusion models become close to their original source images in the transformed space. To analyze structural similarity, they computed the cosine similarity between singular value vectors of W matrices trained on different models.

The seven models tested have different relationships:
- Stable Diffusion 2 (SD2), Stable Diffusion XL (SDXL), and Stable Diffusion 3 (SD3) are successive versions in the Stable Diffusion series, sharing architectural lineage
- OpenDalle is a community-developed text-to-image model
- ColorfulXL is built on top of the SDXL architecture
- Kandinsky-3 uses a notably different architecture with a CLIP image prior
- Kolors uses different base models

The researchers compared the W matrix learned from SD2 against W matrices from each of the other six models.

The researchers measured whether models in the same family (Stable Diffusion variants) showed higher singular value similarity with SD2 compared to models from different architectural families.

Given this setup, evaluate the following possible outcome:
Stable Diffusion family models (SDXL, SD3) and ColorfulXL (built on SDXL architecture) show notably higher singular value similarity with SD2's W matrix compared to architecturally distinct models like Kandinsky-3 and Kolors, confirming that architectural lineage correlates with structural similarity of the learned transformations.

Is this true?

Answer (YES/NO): NO